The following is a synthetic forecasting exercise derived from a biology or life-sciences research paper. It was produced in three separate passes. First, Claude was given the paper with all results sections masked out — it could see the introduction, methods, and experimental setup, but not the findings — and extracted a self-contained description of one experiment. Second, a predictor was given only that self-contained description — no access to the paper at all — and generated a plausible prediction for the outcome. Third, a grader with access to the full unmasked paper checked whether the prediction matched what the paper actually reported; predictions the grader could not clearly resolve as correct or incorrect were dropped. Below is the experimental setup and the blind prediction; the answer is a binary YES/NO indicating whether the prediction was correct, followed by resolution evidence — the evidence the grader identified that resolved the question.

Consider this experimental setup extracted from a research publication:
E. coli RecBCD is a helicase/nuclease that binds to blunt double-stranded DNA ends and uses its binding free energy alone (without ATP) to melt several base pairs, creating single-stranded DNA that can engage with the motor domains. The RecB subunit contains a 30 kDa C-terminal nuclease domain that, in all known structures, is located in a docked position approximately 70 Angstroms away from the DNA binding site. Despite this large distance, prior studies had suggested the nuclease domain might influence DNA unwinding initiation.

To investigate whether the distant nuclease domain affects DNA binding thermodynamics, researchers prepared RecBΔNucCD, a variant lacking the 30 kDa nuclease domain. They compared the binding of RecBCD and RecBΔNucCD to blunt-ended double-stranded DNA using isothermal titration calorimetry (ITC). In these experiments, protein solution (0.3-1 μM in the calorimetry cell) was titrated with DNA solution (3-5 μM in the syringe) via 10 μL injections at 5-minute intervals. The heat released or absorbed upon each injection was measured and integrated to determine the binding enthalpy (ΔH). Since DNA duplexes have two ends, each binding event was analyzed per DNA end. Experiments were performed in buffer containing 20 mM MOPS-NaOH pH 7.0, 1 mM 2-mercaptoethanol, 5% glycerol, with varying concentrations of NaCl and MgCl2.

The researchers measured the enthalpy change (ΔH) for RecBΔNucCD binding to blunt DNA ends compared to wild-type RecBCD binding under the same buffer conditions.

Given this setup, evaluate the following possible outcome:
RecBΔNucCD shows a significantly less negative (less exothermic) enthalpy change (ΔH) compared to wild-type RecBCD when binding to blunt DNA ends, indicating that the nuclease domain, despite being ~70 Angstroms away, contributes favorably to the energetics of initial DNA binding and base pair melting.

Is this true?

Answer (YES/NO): NO